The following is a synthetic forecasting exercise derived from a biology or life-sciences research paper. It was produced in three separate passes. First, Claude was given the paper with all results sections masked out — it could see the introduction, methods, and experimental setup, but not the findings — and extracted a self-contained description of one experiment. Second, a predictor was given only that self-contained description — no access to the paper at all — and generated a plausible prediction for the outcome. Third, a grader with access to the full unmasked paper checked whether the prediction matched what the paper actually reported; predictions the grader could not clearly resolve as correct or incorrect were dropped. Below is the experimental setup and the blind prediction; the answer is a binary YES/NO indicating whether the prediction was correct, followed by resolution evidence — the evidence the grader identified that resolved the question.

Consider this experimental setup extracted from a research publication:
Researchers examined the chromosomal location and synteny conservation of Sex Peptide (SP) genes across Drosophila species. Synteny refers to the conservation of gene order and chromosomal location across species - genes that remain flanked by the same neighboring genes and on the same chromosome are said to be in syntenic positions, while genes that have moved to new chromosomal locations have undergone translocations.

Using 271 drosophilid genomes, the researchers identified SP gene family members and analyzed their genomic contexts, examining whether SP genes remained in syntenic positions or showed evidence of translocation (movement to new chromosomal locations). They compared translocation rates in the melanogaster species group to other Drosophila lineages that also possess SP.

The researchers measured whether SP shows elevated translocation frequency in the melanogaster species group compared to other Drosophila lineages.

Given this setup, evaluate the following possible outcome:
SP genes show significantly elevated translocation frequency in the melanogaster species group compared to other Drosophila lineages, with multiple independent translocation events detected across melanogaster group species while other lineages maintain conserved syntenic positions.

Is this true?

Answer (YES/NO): YES